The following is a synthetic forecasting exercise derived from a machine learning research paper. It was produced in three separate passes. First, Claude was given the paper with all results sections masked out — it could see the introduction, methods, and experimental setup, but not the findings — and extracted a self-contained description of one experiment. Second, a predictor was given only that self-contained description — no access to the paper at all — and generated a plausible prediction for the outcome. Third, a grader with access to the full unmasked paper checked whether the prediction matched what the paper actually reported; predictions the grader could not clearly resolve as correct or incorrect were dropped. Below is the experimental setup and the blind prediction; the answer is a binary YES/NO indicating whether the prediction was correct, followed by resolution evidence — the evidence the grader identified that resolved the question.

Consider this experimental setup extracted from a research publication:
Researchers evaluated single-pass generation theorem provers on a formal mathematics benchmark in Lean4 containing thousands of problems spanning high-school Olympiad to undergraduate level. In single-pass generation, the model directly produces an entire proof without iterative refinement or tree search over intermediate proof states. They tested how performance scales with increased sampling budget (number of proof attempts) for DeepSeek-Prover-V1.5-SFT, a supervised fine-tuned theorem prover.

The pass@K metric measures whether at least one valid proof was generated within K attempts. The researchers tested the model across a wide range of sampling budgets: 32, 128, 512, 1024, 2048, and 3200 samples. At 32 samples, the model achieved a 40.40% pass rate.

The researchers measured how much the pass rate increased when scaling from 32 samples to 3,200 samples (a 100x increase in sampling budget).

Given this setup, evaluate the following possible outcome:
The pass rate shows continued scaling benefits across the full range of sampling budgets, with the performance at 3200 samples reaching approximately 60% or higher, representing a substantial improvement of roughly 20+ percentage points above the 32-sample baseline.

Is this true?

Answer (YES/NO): NO